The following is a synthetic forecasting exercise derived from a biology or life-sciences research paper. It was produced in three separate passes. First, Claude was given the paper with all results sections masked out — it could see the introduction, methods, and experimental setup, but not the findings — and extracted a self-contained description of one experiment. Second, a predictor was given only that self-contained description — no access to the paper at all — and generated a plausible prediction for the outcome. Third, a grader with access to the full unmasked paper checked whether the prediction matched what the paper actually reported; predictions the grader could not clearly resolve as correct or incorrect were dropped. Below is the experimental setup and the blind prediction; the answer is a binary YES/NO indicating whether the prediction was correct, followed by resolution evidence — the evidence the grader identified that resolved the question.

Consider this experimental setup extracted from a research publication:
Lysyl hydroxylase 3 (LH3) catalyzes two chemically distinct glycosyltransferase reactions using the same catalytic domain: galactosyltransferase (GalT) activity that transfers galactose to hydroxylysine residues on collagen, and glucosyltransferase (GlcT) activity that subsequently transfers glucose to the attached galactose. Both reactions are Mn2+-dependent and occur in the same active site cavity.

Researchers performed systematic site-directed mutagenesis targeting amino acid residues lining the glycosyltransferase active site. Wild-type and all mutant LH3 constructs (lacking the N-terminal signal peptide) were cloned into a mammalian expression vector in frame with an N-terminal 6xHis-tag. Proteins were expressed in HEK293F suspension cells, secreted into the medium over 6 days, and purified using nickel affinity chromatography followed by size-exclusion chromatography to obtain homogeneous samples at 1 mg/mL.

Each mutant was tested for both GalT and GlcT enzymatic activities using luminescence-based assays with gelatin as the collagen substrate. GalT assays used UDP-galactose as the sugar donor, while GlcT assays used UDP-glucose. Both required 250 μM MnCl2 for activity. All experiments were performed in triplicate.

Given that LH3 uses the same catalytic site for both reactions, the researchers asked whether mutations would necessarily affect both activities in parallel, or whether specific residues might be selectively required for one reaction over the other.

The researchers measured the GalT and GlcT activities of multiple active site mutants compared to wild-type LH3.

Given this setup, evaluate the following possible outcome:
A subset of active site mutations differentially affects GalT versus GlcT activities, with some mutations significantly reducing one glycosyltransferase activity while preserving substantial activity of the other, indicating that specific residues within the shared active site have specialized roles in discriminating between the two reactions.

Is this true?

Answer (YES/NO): YES